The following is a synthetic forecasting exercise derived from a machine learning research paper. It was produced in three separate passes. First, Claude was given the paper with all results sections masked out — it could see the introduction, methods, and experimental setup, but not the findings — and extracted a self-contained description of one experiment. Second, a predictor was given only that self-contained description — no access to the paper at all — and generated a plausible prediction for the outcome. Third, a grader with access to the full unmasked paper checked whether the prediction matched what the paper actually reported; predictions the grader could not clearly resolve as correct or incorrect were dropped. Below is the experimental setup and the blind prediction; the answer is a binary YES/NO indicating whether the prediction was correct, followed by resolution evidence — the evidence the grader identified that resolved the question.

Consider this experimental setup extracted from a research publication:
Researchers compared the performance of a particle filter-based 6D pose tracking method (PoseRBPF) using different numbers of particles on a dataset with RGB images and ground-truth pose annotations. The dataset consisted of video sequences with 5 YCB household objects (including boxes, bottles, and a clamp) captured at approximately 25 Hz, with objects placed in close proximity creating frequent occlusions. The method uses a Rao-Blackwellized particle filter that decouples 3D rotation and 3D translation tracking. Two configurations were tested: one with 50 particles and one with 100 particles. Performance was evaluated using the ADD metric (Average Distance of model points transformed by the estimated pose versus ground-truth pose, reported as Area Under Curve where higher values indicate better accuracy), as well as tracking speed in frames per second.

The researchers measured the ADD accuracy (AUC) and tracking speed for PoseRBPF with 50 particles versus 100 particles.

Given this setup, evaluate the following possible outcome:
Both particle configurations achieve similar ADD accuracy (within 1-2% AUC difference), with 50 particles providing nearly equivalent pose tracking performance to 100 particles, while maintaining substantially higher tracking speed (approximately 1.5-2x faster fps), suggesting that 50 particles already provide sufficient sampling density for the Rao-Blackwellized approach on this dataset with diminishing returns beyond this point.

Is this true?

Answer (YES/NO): YES